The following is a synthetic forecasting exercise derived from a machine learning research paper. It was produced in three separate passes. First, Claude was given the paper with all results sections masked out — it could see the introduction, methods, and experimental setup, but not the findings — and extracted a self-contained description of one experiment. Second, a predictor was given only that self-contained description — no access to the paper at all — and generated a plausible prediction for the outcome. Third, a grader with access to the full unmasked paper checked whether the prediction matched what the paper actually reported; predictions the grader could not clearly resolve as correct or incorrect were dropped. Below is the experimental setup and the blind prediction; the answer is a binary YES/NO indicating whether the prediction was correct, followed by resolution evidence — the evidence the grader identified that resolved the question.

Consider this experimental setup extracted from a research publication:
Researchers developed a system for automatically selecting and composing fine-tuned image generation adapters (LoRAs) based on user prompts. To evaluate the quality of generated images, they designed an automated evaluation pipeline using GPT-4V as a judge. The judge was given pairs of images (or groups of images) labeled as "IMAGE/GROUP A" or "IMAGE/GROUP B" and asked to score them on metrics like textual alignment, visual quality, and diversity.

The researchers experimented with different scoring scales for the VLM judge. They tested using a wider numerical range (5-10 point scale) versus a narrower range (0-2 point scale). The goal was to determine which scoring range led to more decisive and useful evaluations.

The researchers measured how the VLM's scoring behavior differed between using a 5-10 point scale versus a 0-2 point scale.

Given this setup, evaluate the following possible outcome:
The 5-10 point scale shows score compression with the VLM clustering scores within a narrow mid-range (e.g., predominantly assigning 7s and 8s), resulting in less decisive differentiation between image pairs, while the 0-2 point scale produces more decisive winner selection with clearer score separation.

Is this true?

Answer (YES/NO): YES